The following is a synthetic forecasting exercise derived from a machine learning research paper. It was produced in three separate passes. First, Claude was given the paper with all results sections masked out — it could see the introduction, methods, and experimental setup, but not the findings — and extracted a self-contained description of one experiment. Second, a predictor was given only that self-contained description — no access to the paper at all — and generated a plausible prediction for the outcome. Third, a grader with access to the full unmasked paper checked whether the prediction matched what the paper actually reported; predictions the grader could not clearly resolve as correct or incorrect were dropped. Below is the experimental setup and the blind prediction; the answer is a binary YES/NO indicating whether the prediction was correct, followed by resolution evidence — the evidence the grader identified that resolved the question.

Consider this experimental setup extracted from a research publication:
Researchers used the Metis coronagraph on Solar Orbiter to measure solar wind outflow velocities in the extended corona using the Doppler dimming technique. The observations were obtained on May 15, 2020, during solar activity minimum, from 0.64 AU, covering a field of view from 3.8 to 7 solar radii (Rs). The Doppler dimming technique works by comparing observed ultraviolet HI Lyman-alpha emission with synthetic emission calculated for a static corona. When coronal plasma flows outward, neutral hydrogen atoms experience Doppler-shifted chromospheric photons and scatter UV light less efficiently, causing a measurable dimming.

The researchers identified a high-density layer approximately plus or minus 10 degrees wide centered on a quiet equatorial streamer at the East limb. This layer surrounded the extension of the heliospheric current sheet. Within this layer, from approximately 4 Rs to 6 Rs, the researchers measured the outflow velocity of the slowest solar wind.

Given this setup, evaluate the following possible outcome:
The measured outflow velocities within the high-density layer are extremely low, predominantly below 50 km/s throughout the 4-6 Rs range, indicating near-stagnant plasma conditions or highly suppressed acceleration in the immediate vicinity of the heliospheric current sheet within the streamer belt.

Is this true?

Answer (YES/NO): NO